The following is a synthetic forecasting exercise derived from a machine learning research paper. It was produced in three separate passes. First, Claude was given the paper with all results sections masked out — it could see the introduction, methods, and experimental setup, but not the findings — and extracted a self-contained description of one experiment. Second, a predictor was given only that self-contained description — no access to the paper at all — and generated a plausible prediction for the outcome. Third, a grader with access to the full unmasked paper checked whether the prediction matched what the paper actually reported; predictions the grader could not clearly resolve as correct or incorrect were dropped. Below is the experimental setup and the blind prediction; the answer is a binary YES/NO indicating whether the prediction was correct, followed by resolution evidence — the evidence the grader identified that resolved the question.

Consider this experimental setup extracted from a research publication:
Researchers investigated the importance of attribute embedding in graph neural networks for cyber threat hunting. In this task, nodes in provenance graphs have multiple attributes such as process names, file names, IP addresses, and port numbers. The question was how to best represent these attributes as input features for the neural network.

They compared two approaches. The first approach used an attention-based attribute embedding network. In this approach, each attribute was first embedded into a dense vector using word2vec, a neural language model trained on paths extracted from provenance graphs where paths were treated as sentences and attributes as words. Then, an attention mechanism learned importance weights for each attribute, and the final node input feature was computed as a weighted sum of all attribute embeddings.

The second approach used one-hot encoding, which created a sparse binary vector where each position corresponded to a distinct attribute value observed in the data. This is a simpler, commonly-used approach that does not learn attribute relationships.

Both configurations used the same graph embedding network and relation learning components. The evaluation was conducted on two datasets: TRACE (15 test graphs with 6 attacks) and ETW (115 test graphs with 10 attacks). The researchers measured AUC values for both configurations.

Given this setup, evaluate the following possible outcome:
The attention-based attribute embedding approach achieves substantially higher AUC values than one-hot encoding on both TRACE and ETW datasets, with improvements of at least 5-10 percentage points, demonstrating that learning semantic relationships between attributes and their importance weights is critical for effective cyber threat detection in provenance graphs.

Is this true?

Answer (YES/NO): YES